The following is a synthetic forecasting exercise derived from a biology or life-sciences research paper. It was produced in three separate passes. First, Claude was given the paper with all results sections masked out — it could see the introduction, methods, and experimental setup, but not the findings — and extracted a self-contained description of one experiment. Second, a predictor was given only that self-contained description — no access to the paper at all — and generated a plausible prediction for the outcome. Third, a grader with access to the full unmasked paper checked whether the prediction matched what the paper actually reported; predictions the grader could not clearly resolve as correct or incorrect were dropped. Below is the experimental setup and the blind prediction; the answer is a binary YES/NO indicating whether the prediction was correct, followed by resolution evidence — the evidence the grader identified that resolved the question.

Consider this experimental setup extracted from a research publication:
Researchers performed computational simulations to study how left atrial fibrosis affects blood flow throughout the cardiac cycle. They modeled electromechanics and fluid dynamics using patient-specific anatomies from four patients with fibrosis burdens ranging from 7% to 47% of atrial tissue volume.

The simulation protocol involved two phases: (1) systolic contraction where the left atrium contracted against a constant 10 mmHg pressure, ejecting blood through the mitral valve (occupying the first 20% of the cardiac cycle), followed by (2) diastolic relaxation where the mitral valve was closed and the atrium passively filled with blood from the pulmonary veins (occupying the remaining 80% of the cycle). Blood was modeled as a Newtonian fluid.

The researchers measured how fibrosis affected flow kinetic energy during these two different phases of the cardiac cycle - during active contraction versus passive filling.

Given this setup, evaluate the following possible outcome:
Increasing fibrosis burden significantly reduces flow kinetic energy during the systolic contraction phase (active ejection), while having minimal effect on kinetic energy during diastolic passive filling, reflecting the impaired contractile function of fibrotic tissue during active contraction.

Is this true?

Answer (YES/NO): NO